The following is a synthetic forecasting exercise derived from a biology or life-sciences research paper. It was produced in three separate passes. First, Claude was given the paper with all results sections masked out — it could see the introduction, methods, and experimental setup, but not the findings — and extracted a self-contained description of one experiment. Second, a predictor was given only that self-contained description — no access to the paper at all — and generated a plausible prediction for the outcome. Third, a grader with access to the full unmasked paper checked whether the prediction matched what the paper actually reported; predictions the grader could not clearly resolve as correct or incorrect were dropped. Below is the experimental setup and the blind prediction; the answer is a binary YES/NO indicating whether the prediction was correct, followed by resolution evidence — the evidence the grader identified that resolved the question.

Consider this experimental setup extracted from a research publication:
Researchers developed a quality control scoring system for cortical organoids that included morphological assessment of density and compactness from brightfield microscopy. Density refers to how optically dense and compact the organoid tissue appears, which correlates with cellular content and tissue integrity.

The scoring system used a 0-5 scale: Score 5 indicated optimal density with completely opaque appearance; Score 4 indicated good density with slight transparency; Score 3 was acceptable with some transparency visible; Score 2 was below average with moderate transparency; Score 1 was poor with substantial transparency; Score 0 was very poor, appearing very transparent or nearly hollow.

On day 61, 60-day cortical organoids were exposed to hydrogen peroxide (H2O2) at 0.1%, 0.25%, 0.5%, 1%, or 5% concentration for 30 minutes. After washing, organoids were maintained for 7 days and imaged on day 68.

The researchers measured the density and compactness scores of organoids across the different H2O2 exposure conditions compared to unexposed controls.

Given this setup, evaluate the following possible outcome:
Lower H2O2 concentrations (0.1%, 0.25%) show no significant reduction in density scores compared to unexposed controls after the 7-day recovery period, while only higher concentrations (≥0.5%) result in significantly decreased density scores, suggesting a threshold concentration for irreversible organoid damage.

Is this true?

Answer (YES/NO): NO